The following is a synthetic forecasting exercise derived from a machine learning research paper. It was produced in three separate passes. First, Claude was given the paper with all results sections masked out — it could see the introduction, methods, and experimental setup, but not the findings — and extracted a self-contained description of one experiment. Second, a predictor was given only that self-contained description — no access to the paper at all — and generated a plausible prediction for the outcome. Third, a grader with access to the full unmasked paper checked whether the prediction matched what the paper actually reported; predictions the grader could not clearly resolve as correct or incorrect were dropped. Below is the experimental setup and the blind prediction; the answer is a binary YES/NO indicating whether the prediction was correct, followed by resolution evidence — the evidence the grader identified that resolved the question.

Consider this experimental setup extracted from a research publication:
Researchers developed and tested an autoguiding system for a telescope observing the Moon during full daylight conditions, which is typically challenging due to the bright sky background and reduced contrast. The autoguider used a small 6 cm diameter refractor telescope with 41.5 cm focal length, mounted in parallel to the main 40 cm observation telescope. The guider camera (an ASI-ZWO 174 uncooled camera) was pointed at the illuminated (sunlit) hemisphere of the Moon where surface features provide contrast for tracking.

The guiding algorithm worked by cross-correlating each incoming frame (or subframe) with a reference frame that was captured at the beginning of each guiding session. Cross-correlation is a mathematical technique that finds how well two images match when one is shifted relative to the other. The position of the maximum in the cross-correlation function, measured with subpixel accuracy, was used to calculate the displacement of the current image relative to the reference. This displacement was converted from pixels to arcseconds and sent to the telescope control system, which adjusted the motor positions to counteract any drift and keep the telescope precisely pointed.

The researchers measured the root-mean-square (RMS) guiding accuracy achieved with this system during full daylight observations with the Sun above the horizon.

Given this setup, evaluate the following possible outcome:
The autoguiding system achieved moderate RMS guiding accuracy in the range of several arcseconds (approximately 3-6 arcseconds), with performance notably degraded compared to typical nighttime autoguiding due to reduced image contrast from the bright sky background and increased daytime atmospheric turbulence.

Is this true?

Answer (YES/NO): NO